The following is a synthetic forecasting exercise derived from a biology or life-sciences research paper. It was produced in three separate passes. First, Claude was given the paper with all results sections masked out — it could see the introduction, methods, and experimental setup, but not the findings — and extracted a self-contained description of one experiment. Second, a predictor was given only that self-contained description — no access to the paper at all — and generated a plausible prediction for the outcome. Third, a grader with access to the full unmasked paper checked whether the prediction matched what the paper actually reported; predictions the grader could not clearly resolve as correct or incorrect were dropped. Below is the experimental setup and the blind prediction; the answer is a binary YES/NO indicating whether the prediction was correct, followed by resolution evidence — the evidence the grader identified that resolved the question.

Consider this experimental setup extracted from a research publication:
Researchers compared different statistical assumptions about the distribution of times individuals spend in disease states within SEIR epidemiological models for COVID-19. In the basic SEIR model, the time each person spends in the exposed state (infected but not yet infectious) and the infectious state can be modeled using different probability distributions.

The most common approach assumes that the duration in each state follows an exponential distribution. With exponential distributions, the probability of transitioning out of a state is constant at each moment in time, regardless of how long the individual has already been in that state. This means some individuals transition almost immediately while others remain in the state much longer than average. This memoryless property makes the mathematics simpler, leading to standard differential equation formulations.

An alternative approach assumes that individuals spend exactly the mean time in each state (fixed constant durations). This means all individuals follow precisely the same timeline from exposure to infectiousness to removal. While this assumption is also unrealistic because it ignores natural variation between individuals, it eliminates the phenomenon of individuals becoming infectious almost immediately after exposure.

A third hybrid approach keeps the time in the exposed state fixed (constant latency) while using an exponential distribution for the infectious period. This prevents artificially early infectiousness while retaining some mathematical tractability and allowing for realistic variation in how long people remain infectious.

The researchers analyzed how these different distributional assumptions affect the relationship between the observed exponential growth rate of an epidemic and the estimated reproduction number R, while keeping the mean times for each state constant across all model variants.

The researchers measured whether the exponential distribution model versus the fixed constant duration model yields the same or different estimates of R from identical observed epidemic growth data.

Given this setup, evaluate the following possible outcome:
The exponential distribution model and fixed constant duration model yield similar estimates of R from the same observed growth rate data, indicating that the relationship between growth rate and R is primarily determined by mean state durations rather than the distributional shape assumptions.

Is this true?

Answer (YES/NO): NO